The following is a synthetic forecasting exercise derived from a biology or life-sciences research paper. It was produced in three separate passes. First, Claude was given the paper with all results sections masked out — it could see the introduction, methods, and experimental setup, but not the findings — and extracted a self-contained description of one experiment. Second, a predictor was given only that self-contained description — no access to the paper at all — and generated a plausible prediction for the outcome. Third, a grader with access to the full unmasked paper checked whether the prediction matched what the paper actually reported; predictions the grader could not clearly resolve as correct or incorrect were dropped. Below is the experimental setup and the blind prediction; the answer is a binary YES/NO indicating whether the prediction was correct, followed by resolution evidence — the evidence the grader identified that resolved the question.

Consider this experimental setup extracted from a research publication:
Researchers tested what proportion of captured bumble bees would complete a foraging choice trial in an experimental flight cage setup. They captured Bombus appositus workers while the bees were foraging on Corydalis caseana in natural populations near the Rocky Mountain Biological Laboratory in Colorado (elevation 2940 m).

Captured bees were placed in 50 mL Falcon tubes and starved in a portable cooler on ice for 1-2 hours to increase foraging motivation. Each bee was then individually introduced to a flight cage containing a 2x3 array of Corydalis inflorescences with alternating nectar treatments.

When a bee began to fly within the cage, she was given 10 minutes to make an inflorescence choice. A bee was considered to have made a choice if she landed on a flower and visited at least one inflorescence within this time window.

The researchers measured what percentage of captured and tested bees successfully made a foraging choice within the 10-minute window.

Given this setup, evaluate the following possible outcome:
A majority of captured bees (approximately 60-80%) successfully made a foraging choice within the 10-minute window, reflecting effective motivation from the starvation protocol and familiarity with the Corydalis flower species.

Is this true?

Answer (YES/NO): NO